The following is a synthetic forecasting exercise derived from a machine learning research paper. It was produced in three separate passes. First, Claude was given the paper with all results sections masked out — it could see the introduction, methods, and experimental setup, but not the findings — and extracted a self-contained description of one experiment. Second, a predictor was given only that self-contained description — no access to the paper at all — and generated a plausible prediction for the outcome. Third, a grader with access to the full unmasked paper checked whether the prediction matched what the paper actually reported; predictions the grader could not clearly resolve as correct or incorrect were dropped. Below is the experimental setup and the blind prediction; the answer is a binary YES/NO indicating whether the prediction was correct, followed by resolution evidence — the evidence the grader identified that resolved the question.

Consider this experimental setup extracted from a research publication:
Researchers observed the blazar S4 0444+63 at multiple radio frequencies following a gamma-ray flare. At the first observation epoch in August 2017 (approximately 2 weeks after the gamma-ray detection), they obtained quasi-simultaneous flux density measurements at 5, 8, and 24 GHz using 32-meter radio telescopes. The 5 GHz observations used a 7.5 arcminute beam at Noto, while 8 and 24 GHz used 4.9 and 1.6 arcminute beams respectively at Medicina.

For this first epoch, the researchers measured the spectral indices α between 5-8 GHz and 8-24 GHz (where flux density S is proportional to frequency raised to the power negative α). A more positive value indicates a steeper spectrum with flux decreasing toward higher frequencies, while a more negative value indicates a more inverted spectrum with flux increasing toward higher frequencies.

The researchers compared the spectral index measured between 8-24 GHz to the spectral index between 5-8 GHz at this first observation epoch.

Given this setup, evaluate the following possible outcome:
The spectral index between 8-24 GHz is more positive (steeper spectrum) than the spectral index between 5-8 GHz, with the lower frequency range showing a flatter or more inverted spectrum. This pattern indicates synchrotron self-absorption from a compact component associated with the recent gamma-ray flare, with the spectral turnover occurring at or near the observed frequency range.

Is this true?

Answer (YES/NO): YES